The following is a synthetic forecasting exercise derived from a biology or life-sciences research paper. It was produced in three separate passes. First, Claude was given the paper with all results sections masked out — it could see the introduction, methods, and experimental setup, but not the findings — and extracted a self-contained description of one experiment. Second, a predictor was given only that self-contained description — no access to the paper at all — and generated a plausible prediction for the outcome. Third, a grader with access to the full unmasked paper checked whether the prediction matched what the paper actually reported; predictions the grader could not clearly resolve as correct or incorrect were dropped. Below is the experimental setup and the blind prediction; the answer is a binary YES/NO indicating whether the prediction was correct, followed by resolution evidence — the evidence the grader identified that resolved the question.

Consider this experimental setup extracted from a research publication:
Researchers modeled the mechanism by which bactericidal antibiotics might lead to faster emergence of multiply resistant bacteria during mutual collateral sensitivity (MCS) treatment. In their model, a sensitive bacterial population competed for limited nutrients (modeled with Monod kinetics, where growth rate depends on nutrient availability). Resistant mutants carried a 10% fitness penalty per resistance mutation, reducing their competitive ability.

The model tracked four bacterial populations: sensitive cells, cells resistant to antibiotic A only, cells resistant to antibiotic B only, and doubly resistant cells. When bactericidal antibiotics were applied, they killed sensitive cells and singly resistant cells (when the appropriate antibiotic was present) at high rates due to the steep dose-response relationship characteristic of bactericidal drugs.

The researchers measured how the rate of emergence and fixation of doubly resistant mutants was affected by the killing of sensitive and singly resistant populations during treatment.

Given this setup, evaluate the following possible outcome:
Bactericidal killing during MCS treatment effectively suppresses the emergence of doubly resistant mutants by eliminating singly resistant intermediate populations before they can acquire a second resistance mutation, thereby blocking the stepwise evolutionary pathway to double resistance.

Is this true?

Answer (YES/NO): NO